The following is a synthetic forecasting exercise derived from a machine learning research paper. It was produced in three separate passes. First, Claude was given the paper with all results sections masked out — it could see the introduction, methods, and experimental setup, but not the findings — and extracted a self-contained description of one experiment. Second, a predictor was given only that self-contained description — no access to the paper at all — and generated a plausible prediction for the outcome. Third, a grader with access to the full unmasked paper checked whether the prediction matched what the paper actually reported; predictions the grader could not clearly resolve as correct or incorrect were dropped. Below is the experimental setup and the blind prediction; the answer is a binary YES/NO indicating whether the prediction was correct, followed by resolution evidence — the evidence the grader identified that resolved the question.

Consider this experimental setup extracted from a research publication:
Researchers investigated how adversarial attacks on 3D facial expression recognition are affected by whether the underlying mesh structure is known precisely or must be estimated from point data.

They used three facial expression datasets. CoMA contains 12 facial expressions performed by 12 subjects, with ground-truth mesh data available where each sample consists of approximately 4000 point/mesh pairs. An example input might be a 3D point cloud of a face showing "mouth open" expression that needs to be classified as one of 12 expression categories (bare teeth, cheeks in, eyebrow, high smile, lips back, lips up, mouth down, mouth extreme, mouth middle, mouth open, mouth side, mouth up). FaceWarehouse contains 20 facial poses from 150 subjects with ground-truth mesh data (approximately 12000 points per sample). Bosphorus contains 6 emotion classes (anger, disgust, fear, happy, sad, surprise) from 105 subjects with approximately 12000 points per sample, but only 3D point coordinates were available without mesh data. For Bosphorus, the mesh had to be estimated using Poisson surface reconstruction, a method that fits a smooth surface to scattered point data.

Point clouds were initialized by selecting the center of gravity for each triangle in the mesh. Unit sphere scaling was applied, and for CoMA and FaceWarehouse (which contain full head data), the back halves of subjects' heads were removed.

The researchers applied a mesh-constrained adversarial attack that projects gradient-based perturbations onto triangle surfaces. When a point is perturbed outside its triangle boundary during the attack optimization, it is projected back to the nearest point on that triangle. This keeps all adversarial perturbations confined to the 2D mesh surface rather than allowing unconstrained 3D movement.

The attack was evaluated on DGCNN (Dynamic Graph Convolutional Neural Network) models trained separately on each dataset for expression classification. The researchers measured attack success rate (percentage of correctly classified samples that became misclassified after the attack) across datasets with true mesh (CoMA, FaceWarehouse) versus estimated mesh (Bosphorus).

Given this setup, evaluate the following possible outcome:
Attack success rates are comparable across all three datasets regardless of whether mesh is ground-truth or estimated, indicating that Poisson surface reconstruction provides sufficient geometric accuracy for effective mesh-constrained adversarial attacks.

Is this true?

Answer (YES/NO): NO